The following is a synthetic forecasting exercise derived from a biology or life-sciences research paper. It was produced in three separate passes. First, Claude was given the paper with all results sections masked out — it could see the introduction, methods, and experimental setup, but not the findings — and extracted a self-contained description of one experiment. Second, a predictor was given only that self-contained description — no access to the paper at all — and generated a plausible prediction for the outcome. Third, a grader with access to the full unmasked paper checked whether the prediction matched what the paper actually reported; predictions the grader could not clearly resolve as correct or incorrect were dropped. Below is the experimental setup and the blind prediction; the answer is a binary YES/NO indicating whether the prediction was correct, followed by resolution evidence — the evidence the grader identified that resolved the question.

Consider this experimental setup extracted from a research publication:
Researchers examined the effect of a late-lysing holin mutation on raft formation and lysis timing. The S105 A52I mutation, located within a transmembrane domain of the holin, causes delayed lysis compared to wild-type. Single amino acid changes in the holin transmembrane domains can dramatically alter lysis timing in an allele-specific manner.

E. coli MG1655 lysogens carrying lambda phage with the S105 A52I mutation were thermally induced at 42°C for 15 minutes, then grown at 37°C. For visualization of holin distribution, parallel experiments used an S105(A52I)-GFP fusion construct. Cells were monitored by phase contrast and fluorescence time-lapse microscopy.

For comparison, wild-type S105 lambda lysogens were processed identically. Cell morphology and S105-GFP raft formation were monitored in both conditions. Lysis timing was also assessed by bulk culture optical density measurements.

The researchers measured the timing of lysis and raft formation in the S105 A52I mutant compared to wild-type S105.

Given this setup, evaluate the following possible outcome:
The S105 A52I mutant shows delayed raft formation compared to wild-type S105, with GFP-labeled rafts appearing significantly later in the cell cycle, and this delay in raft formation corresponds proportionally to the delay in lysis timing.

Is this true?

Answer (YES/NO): NO